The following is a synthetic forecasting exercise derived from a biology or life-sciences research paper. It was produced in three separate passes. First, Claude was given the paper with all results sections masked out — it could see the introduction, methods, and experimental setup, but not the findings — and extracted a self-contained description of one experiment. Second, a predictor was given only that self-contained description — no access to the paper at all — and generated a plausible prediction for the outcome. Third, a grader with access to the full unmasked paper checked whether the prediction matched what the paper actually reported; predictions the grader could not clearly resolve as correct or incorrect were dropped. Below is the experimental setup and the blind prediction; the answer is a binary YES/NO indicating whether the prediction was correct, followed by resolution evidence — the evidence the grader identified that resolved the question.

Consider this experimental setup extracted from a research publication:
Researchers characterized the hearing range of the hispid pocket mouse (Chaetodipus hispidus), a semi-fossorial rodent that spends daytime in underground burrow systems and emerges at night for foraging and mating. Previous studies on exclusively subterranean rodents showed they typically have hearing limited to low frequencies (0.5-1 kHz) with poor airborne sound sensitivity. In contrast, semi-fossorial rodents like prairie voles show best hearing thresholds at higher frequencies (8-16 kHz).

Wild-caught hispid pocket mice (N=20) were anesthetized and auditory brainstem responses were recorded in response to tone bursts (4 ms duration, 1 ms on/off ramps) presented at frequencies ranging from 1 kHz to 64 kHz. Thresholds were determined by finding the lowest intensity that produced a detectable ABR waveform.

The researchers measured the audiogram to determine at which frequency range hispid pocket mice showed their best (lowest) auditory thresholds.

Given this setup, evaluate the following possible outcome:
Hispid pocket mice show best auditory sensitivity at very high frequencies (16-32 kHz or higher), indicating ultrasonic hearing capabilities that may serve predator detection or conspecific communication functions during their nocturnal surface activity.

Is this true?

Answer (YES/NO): NO